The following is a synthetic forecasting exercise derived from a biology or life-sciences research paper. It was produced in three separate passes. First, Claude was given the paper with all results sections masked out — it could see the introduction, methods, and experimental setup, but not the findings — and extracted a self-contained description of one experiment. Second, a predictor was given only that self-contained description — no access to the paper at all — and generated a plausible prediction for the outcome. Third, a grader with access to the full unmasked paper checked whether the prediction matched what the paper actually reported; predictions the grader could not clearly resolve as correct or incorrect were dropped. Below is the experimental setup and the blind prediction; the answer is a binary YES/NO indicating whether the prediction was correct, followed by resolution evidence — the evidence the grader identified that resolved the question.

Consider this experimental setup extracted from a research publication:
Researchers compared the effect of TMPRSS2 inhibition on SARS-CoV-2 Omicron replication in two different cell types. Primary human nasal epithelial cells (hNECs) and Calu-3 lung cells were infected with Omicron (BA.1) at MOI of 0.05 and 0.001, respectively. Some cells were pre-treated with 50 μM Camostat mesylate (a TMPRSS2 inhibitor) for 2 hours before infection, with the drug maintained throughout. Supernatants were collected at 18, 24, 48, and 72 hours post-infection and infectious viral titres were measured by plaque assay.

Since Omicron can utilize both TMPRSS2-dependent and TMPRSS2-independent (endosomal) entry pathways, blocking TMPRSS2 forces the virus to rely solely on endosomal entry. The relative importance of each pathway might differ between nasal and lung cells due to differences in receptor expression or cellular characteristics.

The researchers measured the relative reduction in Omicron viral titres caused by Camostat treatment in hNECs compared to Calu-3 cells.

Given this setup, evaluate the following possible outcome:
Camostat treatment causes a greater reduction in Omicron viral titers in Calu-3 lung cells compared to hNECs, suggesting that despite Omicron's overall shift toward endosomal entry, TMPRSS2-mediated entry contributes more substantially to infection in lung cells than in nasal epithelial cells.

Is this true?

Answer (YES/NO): YES